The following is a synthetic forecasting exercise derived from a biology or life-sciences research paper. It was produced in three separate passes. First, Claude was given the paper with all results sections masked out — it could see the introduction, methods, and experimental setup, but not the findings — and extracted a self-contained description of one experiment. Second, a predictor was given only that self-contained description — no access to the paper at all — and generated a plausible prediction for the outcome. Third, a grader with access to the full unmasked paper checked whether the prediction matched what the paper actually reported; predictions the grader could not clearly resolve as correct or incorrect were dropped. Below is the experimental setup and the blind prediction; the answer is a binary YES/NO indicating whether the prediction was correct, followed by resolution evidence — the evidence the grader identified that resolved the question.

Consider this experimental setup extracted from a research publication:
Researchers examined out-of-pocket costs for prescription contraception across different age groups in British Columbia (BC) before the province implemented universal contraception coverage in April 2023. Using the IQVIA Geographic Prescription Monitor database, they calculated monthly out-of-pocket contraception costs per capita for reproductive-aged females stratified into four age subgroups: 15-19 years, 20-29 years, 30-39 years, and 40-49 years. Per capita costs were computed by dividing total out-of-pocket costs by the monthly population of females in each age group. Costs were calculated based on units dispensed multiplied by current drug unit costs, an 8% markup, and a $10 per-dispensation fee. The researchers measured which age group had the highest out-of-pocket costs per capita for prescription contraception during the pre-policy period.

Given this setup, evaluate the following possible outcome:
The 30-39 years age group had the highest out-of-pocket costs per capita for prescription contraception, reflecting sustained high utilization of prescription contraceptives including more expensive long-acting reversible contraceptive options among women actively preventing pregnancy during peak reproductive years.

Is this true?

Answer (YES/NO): NO